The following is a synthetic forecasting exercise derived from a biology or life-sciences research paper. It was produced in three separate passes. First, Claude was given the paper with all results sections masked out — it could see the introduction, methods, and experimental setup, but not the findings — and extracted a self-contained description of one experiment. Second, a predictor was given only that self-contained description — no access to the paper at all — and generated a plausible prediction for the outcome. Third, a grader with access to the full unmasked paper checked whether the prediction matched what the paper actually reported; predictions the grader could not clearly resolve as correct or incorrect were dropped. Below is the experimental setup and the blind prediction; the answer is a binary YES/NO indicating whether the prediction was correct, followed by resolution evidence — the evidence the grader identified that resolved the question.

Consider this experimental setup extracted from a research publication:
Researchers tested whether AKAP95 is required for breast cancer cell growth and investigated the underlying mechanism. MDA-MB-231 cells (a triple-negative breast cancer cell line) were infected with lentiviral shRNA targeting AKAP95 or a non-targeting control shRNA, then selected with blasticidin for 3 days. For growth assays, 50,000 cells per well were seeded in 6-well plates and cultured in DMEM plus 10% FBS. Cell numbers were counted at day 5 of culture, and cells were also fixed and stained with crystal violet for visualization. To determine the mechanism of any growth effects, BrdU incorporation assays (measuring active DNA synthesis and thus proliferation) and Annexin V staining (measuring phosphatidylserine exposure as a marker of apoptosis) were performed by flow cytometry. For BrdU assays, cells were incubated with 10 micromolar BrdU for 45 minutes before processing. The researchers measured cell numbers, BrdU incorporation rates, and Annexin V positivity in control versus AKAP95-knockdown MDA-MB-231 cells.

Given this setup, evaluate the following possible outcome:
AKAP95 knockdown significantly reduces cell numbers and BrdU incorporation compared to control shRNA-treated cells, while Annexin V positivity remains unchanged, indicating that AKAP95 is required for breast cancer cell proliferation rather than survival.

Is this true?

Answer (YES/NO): NO